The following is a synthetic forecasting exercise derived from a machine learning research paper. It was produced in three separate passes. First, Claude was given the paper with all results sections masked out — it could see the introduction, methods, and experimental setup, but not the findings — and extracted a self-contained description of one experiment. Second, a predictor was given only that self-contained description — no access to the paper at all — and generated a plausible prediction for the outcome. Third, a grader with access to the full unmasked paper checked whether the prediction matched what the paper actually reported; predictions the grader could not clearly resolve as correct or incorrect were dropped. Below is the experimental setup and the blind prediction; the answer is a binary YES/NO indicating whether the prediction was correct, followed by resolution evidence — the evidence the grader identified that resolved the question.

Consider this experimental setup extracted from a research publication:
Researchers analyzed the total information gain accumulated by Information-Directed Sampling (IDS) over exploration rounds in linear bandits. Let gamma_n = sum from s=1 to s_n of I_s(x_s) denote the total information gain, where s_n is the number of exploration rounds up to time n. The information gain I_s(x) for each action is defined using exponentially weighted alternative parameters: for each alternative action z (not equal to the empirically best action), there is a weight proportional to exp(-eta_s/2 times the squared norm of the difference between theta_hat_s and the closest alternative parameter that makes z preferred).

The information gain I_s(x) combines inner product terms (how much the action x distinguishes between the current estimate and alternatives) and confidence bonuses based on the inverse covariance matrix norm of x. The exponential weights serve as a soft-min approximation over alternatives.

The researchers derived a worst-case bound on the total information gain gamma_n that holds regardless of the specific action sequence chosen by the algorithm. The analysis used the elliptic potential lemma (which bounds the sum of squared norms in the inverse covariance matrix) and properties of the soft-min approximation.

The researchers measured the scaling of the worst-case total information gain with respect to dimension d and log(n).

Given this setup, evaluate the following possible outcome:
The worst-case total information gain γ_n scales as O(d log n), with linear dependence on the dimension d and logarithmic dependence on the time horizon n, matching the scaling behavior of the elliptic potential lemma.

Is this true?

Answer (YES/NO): NO